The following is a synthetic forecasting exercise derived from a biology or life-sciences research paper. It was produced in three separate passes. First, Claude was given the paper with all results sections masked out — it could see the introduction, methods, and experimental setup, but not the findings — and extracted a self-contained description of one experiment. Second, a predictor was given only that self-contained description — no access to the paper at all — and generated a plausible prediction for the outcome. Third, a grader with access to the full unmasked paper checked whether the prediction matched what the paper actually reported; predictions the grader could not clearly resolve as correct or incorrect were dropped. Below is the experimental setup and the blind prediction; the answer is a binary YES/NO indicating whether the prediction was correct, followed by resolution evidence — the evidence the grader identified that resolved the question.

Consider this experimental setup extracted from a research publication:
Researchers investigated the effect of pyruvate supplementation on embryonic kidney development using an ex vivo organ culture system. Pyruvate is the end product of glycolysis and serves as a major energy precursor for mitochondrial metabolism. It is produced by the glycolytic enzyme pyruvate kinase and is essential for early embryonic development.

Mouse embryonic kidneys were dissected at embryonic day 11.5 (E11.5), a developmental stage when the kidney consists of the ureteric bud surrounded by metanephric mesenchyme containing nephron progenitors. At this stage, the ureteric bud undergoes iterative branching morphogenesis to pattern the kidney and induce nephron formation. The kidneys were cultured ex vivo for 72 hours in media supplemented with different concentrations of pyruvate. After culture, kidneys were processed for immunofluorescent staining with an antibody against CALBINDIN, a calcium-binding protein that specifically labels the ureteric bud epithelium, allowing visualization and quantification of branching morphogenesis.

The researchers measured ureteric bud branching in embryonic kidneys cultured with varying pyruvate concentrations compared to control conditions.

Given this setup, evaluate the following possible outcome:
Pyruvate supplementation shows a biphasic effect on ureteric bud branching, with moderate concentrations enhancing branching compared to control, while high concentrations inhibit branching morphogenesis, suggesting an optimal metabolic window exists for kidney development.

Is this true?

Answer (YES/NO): NO